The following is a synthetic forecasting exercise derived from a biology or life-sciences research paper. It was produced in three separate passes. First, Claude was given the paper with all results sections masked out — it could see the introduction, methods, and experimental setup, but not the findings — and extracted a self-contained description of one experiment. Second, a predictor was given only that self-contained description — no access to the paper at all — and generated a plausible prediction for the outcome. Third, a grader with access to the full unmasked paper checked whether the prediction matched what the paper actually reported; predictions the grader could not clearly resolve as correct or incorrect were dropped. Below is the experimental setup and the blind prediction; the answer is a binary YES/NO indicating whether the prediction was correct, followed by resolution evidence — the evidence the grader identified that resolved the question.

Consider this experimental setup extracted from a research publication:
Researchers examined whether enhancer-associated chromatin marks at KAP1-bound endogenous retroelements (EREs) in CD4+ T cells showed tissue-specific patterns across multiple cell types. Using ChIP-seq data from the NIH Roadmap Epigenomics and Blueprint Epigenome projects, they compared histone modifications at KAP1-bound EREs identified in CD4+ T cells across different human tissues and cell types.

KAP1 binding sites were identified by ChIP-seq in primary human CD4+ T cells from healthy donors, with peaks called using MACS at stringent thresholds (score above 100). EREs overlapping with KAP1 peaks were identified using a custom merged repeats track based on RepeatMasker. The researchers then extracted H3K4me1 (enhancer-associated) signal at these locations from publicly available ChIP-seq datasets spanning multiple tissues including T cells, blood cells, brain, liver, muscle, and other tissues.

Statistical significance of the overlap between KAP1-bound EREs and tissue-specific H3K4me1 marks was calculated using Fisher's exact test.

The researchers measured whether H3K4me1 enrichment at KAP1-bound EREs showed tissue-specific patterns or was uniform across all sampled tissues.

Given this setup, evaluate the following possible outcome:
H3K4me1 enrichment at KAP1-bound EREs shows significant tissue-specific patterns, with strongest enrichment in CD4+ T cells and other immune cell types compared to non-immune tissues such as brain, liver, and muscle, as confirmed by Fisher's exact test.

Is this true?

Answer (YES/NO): NO